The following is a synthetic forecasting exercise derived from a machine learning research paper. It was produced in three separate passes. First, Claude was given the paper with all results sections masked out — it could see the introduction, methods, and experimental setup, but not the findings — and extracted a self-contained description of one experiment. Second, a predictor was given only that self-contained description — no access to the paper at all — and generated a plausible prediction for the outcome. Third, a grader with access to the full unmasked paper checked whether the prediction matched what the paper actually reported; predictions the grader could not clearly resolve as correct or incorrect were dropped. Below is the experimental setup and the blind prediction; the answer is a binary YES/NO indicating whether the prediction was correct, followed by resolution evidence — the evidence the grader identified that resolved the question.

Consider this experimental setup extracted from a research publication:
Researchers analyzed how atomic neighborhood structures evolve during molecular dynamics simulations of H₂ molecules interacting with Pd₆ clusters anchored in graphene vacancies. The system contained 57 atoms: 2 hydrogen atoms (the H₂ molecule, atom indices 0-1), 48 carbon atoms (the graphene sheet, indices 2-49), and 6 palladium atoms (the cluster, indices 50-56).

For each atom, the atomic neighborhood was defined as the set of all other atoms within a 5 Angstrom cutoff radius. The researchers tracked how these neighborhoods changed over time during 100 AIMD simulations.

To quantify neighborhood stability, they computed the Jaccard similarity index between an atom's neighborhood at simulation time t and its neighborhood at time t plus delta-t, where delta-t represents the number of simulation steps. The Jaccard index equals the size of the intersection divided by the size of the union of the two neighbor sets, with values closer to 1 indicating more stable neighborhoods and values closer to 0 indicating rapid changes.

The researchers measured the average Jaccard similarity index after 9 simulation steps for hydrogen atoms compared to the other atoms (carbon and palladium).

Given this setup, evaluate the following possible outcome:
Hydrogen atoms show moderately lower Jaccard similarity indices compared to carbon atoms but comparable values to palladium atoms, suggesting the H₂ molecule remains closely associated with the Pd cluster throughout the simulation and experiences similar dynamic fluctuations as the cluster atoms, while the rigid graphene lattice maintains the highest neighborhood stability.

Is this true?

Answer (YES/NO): NO